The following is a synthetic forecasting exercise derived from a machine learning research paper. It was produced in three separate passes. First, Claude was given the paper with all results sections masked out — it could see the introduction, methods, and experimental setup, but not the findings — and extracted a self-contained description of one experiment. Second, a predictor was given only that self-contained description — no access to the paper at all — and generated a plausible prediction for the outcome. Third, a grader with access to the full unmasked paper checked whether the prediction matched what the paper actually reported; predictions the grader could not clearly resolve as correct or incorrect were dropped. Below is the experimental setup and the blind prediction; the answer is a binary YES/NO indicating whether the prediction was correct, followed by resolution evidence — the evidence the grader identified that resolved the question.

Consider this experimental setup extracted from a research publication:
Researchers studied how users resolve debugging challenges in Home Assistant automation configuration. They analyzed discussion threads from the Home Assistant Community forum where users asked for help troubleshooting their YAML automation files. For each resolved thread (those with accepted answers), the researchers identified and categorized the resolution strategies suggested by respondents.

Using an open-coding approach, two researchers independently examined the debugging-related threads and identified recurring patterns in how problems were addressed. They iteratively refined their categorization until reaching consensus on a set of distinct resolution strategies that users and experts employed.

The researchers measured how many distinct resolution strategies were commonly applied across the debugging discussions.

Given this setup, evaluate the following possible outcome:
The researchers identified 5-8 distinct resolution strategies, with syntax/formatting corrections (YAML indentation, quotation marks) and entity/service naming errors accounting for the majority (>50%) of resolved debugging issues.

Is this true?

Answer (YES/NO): NO